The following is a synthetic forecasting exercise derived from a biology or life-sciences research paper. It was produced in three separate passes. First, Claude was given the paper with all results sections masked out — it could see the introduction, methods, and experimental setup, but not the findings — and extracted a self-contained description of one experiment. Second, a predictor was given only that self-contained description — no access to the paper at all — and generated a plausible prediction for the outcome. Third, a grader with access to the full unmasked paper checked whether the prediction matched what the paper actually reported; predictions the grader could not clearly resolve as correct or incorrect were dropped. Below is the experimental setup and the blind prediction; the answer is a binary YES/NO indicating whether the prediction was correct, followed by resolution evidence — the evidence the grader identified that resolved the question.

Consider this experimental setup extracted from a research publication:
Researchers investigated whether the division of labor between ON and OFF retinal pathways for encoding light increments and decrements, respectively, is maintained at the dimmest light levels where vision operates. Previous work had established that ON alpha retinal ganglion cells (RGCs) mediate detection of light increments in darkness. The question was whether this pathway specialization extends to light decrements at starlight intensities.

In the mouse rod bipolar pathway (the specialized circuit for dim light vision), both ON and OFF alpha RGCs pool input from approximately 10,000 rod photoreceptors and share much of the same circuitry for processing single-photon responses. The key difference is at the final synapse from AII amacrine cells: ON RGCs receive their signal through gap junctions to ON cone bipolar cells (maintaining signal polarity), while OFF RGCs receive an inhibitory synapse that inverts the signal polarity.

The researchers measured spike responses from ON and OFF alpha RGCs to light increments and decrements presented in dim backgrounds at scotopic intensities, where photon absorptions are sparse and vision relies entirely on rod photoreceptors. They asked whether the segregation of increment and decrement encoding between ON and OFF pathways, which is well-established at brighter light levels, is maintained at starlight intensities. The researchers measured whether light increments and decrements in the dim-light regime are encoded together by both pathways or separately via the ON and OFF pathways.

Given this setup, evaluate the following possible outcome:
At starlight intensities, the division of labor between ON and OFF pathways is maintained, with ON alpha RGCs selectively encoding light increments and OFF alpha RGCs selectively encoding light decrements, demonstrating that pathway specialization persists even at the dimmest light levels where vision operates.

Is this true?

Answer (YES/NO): YES